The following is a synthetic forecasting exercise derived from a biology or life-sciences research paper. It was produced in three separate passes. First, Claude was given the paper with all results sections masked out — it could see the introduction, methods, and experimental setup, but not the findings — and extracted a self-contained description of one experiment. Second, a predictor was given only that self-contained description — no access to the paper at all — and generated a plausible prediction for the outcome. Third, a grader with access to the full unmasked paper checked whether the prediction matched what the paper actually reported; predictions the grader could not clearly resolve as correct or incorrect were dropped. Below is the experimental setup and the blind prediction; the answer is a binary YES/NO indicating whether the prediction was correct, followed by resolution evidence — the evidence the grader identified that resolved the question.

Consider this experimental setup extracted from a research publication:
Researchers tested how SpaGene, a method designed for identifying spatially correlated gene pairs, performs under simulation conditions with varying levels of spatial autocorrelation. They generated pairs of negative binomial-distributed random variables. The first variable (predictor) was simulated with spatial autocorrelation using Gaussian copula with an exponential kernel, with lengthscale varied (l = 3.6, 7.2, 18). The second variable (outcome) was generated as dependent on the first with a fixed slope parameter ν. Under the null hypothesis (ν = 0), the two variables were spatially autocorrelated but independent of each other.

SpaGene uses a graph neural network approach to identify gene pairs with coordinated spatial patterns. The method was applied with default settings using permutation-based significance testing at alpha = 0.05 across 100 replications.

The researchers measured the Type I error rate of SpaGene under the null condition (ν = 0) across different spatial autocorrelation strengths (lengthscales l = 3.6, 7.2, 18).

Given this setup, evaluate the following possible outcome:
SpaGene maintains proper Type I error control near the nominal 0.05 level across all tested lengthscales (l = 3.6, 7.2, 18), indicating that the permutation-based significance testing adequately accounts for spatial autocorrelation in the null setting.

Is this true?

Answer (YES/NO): NO